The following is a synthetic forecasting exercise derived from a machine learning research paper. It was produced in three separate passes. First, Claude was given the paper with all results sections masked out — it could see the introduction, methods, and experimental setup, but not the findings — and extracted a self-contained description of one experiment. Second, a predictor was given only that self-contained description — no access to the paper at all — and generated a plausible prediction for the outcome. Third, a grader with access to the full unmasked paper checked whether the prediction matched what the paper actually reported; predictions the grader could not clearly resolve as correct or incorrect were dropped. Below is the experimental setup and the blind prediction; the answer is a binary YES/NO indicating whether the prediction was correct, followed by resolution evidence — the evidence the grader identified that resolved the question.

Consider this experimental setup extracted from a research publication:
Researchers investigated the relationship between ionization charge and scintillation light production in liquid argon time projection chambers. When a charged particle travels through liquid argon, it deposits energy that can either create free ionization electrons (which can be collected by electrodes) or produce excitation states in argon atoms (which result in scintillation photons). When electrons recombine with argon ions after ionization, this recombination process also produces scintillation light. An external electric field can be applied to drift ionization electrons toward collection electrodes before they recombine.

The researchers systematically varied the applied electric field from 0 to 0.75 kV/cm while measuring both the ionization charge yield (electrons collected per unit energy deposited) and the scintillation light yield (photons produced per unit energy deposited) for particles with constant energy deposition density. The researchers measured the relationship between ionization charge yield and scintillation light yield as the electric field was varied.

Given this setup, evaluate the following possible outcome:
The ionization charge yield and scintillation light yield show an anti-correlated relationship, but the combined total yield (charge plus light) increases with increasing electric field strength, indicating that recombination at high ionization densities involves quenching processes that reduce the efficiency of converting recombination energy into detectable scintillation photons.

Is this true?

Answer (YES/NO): NO